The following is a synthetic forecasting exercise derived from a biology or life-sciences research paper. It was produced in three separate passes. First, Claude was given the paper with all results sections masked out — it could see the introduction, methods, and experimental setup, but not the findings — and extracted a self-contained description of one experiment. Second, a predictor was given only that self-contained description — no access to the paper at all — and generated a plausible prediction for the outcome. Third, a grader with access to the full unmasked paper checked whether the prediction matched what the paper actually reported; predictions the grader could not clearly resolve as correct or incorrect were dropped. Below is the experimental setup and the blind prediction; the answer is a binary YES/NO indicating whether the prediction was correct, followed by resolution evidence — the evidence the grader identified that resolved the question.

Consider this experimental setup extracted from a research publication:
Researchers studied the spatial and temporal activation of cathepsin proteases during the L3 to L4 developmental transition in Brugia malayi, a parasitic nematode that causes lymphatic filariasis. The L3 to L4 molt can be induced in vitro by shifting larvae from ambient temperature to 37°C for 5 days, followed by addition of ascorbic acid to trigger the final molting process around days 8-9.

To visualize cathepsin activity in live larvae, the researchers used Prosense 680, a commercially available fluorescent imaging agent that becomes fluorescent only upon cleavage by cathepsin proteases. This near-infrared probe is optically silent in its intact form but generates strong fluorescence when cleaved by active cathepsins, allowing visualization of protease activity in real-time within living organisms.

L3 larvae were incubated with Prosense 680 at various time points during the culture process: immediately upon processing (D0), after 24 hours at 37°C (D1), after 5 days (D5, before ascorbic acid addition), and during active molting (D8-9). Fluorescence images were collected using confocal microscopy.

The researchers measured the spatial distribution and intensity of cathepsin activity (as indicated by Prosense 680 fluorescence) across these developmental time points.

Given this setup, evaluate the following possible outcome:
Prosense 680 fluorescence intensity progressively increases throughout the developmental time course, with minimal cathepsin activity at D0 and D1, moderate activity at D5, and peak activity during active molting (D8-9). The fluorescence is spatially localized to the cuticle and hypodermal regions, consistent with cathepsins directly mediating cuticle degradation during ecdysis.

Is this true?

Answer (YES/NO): NO